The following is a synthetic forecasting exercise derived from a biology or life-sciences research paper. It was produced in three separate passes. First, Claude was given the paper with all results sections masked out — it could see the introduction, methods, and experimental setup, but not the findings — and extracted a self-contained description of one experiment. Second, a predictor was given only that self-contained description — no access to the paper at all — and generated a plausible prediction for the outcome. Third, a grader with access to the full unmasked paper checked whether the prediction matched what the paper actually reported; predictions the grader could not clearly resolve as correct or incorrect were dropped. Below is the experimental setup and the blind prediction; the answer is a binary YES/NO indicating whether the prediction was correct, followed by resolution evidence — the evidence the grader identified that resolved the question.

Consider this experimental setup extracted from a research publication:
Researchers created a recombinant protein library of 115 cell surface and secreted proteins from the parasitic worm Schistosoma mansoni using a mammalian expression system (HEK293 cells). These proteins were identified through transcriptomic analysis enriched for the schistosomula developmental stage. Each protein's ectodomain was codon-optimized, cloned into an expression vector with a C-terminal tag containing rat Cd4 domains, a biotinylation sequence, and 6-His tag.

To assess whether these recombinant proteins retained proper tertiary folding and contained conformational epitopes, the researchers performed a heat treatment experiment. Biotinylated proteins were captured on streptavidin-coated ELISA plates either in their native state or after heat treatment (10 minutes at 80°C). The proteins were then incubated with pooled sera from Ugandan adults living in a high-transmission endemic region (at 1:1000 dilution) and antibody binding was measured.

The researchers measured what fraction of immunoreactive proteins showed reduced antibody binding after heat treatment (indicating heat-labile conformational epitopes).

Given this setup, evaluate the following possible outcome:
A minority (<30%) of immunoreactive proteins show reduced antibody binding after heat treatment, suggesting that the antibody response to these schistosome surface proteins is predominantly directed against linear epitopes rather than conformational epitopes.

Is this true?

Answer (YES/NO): NO